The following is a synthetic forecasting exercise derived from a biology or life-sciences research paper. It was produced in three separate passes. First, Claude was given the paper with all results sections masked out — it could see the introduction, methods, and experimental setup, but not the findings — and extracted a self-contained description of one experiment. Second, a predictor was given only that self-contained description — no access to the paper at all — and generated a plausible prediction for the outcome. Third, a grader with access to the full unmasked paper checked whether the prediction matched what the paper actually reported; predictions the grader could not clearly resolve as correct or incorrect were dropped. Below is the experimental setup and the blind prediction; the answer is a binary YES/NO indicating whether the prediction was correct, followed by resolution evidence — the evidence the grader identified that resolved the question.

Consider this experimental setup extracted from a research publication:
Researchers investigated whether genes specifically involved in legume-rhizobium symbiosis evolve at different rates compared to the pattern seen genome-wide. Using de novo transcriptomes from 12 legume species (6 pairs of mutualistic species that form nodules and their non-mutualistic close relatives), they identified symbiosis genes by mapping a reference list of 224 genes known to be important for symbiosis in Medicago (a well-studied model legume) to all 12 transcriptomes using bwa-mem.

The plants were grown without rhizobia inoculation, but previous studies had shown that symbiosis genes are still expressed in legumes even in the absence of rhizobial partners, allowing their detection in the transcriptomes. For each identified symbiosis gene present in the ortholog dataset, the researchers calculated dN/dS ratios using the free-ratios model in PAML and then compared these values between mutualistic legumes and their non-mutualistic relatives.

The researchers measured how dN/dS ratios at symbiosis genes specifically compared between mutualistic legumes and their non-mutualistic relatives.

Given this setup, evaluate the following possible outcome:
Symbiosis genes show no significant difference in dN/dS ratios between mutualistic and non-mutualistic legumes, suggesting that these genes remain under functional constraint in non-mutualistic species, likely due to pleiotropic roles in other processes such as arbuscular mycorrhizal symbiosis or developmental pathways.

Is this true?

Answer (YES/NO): YES